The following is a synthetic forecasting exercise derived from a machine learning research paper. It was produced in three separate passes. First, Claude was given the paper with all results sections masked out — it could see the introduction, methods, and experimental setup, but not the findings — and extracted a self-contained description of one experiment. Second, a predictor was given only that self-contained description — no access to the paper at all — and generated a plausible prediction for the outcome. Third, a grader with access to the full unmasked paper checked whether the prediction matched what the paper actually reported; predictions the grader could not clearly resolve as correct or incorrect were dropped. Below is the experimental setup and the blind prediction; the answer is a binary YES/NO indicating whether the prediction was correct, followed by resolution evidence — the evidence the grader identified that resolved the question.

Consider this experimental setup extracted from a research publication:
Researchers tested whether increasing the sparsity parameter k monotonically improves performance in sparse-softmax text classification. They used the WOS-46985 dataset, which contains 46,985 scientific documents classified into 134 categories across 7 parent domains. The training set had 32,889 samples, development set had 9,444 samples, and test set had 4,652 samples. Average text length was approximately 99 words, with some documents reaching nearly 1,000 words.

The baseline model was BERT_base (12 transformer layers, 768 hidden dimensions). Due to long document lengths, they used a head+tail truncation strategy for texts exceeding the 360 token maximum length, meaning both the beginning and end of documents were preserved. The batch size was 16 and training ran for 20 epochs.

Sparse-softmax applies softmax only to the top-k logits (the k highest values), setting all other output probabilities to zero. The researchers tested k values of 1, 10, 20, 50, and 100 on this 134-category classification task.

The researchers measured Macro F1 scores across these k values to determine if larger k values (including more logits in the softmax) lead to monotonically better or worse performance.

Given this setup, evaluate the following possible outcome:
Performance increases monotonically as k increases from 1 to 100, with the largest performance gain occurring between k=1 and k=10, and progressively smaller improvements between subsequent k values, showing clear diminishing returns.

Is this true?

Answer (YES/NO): NO